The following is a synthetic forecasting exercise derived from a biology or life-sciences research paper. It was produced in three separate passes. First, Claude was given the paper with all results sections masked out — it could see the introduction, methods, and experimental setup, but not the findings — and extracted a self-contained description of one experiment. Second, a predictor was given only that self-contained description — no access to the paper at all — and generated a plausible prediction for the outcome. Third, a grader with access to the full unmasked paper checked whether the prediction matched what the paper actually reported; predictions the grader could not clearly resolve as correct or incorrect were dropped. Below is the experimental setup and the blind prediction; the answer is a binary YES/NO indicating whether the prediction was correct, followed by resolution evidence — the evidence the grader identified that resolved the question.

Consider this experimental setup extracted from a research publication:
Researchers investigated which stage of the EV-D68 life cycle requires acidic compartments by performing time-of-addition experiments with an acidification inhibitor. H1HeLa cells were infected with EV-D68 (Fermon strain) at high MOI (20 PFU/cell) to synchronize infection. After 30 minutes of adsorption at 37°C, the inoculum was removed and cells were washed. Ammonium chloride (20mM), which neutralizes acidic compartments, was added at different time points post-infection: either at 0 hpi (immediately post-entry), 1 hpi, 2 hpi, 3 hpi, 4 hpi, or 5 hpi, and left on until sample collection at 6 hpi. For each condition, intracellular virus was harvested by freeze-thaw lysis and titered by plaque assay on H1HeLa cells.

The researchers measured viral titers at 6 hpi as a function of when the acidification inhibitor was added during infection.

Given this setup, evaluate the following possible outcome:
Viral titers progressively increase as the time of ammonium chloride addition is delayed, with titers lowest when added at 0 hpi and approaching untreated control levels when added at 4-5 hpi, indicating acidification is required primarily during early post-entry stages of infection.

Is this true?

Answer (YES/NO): NO